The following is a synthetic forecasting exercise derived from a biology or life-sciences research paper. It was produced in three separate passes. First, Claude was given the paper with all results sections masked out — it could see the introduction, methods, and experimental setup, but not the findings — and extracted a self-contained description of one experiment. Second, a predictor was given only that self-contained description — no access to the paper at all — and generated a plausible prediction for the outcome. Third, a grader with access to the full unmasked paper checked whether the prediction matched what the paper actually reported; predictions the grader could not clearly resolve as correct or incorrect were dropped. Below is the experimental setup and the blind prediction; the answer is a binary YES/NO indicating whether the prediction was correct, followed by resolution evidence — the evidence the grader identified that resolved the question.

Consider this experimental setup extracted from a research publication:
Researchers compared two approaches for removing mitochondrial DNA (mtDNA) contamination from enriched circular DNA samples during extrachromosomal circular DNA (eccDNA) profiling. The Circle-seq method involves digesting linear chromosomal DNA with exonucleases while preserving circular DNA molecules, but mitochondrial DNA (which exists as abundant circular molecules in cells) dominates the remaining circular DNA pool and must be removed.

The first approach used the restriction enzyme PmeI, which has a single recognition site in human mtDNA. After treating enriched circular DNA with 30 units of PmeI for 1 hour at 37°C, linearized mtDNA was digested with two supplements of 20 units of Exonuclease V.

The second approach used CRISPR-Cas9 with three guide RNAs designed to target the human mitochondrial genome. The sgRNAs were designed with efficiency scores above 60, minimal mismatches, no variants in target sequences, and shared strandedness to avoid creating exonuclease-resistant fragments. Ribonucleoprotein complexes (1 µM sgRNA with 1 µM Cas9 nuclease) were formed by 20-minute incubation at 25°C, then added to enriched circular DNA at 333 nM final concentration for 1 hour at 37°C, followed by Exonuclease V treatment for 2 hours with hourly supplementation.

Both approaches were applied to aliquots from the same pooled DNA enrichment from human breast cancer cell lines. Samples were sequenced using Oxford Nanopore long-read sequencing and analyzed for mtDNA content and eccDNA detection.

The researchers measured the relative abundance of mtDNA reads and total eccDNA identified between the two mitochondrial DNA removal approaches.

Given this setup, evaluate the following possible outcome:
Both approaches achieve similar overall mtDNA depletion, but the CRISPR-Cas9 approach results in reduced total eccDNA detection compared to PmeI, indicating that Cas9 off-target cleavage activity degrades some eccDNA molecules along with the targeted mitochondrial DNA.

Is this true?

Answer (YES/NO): NO